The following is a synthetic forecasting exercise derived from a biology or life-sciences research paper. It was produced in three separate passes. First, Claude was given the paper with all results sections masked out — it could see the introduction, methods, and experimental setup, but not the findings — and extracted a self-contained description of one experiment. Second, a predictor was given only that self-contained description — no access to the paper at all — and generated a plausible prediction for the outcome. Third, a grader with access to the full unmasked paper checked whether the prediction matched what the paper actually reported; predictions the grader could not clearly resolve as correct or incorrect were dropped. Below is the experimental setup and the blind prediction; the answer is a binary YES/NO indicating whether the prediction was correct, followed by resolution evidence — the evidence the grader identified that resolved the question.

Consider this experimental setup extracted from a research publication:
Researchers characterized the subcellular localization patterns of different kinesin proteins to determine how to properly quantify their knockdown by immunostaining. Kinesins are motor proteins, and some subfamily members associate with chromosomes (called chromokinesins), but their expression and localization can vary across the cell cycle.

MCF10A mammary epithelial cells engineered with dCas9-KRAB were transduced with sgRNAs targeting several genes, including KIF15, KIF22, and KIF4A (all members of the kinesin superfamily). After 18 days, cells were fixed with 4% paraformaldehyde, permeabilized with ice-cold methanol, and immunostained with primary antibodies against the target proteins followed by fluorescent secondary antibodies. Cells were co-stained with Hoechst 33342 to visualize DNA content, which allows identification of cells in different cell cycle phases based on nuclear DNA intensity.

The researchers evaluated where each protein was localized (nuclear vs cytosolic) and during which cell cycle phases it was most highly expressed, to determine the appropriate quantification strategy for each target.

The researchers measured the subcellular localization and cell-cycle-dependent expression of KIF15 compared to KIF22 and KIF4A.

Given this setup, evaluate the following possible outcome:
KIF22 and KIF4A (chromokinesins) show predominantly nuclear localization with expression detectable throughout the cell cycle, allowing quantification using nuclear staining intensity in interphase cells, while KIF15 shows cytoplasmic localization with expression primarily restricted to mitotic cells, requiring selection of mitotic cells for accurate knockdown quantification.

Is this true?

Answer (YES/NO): NO